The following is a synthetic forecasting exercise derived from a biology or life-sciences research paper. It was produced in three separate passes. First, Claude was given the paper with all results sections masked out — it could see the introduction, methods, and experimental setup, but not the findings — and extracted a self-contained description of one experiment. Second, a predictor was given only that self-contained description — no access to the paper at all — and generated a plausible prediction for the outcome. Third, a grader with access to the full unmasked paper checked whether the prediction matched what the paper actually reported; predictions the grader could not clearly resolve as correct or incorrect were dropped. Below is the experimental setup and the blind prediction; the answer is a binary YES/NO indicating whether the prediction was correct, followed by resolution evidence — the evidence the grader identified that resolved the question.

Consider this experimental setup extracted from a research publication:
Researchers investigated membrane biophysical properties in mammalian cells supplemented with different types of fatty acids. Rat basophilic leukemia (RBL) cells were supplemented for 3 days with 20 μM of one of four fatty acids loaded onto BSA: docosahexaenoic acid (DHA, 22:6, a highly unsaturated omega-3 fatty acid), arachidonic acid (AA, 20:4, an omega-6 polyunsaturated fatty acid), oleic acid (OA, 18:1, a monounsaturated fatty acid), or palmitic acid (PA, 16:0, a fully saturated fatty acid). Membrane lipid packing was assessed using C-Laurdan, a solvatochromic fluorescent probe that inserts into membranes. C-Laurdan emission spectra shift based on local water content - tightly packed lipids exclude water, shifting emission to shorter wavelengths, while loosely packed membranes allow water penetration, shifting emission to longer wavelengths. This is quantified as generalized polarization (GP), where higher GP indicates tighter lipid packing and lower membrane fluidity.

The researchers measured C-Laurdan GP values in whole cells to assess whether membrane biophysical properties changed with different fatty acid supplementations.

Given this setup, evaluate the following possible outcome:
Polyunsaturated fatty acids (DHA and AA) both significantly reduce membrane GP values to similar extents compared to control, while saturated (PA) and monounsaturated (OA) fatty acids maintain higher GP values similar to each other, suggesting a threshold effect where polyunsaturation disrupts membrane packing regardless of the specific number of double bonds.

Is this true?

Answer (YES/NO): NO